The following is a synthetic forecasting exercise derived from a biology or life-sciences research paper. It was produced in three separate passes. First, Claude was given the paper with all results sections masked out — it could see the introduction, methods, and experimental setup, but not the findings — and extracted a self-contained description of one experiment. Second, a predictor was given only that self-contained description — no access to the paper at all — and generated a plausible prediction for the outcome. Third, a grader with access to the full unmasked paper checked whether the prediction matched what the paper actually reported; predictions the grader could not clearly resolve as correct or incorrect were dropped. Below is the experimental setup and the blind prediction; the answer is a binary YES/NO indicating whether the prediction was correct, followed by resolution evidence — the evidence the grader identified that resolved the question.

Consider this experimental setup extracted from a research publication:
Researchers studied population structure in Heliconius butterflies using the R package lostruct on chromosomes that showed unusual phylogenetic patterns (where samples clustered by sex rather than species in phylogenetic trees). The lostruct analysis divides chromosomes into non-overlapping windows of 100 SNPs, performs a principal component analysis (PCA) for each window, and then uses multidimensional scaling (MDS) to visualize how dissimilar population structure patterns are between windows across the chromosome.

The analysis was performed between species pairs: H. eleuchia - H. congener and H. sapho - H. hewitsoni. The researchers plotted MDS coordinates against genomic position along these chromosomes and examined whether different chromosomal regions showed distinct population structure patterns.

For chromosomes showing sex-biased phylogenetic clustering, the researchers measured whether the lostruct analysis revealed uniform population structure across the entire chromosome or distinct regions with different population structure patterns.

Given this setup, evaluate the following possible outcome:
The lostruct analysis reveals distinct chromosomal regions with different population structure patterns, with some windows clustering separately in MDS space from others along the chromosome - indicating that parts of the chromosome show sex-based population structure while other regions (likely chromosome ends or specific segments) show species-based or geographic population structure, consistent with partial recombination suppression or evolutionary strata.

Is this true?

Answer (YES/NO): YES